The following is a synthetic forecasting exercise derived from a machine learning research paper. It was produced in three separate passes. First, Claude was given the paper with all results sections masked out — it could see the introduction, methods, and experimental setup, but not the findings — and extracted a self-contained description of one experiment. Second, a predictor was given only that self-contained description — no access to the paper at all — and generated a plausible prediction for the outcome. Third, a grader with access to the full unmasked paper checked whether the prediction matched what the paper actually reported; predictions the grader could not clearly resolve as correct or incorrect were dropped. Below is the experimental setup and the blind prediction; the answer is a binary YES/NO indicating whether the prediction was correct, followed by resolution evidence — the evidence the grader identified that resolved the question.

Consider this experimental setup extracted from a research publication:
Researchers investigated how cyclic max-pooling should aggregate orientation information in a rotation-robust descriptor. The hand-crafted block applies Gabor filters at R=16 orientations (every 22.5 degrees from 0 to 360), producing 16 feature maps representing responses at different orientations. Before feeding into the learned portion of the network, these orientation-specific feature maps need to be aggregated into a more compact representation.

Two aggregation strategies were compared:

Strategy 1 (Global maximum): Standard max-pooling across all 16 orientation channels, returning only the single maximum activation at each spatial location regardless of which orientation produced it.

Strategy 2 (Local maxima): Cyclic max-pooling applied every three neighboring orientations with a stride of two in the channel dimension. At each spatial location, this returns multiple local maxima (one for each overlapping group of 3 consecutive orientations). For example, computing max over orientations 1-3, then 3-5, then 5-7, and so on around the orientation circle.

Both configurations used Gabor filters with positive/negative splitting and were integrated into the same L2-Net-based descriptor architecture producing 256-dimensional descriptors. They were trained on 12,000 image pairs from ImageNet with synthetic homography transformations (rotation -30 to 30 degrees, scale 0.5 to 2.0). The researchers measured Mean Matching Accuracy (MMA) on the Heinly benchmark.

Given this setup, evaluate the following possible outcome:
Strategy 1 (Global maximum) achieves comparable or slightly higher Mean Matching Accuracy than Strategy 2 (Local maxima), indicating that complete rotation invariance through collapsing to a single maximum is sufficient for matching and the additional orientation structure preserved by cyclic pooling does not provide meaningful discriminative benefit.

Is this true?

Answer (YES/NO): NO